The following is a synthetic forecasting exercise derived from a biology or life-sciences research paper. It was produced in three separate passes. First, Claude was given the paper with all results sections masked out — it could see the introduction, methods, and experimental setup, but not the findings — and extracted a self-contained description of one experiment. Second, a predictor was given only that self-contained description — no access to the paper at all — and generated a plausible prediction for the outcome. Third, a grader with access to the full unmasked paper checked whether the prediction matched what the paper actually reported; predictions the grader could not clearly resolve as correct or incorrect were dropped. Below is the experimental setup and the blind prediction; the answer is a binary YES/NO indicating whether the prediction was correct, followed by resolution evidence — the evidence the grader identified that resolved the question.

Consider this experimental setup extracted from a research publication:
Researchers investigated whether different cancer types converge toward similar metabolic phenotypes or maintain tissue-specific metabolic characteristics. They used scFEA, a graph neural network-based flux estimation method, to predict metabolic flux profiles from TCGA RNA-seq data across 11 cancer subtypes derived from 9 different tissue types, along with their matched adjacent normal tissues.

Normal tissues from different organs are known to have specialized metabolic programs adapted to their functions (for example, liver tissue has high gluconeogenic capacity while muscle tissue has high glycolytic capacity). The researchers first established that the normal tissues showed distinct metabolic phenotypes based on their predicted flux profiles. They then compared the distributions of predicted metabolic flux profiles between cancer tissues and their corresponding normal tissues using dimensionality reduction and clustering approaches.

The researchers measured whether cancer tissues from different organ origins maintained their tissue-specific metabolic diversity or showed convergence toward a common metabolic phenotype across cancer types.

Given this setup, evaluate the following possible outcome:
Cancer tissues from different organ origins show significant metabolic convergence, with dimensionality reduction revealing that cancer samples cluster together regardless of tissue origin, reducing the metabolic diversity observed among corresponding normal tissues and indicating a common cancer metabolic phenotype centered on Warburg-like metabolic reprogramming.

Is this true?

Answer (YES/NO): NO